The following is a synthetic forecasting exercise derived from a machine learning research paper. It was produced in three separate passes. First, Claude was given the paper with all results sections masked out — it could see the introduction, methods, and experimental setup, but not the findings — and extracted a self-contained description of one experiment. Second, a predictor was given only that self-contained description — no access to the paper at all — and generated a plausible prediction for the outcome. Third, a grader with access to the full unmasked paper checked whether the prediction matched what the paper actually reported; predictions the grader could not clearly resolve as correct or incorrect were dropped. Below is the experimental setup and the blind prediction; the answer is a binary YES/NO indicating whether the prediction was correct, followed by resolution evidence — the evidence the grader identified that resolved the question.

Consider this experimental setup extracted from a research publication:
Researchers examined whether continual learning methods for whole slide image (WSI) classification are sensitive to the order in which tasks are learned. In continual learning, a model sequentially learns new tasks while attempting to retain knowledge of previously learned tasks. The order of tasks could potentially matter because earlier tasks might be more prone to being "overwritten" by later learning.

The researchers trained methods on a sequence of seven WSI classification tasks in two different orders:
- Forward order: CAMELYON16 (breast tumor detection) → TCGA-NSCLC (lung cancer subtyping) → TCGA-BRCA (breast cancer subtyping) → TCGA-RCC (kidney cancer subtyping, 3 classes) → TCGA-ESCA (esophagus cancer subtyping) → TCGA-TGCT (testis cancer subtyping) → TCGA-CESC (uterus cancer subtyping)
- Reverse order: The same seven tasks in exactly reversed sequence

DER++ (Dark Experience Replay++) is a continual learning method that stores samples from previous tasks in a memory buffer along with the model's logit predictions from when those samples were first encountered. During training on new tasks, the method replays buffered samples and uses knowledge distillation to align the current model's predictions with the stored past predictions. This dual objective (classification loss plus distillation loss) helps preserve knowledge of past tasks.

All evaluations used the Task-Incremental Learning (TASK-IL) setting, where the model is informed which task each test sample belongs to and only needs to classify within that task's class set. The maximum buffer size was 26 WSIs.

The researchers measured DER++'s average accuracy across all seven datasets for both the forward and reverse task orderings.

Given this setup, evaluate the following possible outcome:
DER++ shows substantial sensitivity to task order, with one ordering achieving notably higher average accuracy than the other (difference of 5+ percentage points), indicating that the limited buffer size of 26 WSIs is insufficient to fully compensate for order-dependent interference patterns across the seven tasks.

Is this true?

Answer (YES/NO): NO